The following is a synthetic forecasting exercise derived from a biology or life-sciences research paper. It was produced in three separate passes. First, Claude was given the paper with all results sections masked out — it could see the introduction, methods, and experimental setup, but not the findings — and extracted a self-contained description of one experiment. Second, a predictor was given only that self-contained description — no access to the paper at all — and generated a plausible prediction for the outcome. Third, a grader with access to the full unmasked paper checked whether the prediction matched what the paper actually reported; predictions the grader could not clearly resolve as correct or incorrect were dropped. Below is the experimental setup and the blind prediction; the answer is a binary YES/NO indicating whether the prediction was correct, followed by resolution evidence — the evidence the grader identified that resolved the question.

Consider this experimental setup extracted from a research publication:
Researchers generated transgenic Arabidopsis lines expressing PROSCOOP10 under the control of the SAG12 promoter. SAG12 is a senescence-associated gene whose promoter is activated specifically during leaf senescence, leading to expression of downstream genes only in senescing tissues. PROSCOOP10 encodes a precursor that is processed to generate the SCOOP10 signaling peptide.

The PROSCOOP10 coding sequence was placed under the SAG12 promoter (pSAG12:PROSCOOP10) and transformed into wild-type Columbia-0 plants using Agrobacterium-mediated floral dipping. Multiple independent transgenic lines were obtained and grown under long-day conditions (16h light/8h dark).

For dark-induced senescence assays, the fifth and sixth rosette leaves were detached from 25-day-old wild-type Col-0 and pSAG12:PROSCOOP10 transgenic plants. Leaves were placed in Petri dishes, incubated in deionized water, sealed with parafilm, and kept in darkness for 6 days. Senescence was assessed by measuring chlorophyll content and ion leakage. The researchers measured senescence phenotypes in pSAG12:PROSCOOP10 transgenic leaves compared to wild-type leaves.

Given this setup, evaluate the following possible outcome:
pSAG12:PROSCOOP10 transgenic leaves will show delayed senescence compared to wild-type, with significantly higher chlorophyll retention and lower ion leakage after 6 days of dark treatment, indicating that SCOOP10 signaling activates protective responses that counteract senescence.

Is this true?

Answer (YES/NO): NO